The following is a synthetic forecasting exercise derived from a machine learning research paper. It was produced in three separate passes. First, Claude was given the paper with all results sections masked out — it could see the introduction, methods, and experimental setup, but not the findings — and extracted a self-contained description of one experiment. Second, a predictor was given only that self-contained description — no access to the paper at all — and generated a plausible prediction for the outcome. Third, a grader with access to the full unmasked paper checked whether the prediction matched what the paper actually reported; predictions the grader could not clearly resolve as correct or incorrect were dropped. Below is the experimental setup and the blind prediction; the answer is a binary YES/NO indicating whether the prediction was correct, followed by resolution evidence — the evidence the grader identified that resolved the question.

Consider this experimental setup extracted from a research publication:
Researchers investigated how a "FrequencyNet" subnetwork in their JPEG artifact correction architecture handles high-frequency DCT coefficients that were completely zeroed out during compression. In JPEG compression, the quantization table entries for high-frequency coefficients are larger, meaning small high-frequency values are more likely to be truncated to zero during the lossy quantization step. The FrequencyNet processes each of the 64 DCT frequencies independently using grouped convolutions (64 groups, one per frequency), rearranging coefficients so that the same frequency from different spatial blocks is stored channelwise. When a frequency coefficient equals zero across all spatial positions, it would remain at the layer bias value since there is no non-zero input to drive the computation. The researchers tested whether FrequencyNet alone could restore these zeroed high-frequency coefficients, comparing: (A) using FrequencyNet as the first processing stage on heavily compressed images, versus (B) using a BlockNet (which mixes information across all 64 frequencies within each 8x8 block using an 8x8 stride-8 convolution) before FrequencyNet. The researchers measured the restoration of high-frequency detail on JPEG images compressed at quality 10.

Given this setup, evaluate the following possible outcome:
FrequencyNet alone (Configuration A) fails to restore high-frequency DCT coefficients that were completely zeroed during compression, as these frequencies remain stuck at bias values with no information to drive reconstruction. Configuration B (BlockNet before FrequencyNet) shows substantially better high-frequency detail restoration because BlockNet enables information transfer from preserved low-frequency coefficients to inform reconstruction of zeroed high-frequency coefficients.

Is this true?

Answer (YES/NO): NO